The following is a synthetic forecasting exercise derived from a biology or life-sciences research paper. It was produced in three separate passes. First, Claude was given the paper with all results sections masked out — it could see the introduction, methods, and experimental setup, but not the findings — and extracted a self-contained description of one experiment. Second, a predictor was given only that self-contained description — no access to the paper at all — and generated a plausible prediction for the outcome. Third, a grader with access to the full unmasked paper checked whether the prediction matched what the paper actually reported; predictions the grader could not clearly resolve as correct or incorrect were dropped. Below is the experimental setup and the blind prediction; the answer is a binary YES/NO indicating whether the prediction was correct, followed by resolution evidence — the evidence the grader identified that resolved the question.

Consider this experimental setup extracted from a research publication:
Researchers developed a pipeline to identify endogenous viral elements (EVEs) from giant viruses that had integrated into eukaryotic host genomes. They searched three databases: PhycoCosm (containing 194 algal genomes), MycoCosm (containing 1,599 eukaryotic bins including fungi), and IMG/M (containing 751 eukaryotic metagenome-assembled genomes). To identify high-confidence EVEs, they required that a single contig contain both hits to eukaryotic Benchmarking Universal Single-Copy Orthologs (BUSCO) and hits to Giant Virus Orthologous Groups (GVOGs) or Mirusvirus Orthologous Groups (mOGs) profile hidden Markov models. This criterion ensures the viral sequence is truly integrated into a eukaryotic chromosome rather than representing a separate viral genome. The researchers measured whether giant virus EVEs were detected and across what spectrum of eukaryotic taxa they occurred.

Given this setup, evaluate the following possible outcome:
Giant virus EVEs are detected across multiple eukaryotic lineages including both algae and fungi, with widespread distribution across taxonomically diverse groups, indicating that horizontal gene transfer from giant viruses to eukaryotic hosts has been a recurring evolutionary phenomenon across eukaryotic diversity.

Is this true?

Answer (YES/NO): YES